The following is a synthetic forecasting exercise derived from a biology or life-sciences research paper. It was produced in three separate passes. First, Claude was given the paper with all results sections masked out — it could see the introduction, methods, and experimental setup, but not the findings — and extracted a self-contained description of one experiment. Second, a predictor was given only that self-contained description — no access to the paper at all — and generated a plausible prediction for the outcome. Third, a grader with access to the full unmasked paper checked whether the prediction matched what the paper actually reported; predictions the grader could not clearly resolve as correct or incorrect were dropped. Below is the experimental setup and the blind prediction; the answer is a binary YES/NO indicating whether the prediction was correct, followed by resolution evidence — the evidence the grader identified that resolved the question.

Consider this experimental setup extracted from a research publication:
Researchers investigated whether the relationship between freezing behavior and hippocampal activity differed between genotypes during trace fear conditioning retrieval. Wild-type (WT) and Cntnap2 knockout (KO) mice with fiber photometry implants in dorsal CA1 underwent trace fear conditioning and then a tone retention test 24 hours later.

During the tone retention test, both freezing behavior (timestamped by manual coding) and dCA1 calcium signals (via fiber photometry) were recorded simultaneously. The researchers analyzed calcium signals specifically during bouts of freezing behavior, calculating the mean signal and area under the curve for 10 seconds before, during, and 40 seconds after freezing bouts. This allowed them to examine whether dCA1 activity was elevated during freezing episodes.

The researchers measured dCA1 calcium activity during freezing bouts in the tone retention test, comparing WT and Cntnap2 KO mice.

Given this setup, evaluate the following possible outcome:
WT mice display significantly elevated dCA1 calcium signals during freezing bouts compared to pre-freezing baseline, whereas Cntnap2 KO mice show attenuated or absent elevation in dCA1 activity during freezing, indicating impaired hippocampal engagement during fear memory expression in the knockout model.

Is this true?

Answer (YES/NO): YES